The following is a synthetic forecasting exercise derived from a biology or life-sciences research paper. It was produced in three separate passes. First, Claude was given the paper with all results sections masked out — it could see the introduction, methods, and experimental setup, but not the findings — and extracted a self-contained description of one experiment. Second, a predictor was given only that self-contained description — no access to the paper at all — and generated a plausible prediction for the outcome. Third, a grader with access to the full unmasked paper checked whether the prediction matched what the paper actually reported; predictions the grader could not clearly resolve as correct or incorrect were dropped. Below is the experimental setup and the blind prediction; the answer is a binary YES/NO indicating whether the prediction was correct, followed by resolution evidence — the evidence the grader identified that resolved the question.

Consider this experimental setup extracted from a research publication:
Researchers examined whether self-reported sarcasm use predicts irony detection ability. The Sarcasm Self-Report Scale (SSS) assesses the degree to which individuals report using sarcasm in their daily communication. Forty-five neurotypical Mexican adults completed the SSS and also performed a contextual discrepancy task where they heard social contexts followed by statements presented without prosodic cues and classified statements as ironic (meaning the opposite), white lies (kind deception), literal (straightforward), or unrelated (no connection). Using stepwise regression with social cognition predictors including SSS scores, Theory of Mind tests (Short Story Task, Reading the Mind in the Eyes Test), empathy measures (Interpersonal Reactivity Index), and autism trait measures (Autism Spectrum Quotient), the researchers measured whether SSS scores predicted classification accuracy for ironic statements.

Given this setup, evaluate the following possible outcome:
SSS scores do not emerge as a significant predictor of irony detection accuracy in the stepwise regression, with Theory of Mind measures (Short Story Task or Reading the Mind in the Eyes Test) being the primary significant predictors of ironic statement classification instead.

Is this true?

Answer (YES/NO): YES